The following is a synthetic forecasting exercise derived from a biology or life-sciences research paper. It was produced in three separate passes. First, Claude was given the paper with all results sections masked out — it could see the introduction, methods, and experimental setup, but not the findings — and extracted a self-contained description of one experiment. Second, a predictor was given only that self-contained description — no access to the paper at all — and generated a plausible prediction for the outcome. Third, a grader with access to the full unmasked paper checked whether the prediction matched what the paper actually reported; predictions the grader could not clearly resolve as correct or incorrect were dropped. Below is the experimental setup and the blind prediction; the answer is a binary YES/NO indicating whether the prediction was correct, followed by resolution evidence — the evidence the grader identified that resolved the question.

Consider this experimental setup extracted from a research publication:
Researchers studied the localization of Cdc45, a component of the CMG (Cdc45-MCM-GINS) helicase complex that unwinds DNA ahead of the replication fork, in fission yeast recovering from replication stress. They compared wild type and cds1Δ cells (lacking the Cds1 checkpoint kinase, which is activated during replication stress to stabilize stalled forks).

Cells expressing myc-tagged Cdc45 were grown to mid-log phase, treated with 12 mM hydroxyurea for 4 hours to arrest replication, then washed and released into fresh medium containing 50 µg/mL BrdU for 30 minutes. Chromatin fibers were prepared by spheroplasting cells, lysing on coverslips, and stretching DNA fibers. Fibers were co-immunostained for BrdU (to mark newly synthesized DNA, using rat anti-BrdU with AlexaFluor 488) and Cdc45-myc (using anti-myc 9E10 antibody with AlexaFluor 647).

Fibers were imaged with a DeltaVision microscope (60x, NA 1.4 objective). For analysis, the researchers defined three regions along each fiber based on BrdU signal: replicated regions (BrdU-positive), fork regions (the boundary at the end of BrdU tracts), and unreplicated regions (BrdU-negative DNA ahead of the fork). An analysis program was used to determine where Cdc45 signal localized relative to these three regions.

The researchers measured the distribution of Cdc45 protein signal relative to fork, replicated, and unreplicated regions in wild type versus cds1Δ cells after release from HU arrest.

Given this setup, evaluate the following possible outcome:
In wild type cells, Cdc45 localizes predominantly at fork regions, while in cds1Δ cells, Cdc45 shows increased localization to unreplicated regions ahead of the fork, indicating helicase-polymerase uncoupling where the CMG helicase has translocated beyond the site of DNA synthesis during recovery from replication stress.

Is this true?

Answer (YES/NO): YES